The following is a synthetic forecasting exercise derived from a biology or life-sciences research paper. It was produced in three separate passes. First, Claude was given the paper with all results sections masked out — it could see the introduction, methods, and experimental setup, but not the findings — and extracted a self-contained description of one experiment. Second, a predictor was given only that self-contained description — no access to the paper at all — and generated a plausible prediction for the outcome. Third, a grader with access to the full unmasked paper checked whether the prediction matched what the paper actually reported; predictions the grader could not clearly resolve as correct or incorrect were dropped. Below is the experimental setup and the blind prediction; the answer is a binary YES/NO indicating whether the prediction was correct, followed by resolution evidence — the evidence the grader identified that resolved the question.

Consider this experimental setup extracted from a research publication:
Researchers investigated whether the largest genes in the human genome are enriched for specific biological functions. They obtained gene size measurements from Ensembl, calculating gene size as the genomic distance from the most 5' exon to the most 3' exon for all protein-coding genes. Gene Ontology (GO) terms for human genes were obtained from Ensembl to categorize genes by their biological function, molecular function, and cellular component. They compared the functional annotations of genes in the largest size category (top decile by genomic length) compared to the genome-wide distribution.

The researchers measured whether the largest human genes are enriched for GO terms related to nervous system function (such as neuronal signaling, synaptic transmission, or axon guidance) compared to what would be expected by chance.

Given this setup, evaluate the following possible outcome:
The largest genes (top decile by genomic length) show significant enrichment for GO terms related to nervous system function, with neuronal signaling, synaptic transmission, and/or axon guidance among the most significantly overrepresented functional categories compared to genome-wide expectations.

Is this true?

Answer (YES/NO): YES